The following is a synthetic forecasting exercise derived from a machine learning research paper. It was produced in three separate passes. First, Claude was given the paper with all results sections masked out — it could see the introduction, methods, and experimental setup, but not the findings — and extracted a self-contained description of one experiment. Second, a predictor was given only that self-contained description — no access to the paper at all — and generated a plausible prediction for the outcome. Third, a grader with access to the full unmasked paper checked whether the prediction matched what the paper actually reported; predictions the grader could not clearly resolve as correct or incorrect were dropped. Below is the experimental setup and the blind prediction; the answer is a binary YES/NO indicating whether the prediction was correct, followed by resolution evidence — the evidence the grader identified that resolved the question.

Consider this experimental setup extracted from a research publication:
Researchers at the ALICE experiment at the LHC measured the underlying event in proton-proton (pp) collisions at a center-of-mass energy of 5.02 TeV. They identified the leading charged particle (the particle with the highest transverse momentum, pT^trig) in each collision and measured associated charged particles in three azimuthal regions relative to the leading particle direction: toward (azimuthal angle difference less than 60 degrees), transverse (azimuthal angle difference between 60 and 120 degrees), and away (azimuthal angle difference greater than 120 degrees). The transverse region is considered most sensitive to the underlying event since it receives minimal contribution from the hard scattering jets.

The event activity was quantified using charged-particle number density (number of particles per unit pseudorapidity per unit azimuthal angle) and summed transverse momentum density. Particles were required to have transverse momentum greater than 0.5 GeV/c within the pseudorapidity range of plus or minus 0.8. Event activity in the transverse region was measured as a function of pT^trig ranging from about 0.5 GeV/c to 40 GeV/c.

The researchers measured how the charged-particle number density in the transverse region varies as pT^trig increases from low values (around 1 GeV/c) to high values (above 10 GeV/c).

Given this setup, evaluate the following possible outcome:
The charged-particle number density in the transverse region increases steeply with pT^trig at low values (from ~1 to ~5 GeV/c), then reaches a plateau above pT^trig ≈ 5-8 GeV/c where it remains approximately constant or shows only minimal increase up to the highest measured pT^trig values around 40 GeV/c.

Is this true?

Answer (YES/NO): YES